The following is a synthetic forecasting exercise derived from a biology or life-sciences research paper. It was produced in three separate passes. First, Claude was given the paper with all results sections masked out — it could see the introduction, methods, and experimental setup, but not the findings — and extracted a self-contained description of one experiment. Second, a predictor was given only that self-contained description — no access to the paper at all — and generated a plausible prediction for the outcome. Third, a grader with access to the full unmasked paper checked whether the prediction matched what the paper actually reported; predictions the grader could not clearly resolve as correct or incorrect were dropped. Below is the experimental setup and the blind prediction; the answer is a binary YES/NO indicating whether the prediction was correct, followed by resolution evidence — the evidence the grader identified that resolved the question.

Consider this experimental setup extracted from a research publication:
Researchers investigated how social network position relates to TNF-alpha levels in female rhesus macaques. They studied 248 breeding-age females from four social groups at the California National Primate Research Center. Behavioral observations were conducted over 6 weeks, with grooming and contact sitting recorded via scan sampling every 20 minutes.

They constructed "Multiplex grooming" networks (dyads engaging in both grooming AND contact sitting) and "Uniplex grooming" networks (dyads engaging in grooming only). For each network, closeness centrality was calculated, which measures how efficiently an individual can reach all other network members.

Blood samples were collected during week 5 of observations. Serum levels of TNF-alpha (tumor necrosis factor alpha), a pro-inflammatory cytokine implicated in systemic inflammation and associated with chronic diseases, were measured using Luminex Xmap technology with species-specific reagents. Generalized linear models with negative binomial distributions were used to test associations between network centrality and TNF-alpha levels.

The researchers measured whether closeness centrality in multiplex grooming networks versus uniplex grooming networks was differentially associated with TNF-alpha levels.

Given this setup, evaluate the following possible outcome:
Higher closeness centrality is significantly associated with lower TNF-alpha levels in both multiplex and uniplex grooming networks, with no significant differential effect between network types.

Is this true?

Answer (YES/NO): NO